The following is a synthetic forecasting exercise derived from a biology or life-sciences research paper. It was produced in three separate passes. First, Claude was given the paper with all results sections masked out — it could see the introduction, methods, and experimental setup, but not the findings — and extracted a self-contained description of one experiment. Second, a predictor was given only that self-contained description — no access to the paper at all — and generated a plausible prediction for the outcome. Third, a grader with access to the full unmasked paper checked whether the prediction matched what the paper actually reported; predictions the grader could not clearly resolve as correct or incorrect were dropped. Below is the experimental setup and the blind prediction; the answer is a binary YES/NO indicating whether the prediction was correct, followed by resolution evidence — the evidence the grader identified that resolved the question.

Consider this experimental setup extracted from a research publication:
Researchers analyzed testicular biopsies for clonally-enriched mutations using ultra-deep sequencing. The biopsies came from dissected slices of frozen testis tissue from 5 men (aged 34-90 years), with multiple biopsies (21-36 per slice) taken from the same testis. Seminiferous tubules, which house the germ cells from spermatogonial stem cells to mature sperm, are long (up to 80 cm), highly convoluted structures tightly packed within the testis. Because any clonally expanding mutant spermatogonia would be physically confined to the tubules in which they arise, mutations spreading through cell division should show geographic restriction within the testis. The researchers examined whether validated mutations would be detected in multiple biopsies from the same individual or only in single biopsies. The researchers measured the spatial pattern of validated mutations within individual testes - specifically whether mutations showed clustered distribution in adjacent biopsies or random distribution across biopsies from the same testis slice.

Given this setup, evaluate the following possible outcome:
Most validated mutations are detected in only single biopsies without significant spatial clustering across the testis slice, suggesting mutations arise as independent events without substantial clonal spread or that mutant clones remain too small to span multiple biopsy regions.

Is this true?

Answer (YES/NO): NO